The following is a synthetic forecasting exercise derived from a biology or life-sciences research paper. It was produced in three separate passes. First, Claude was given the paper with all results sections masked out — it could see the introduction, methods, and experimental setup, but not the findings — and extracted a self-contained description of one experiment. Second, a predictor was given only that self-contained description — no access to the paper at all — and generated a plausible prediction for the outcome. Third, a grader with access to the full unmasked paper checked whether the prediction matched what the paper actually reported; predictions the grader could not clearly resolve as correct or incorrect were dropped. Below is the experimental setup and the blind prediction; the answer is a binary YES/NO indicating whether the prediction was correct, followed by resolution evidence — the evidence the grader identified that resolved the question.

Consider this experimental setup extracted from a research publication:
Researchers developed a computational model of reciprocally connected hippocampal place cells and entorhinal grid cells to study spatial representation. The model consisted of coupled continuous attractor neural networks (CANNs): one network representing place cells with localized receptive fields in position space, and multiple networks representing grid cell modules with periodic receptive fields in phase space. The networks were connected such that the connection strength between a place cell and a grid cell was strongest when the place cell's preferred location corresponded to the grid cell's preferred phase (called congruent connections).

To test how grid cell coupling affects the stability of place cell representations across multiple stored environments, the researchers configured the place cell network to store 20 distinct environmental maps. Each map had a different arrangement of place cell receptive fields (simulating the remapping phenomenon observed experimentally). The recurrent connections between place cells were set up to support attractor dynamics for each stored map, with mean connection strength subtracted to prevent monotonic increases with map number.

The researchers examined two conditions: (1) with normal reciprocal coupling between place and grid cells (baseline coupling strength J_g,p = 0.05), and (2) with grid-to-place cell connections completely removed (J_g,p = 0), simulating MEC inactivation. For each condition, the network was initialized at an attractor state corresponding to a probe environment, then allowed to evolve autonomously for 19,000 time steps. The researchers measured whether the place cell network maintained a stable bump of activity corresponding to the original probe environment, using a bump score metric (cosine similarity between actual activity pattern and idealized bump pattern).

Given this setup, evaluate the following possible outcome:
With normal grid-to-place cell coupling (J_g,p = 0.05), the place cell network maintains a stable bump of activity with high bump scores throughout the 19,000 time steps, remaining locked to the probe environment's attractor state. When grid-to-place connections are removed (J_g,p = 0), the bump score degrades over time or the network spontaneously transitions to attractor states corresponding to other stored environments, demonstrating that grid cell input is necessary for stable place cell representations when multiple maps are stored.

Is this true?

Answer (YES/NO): YES